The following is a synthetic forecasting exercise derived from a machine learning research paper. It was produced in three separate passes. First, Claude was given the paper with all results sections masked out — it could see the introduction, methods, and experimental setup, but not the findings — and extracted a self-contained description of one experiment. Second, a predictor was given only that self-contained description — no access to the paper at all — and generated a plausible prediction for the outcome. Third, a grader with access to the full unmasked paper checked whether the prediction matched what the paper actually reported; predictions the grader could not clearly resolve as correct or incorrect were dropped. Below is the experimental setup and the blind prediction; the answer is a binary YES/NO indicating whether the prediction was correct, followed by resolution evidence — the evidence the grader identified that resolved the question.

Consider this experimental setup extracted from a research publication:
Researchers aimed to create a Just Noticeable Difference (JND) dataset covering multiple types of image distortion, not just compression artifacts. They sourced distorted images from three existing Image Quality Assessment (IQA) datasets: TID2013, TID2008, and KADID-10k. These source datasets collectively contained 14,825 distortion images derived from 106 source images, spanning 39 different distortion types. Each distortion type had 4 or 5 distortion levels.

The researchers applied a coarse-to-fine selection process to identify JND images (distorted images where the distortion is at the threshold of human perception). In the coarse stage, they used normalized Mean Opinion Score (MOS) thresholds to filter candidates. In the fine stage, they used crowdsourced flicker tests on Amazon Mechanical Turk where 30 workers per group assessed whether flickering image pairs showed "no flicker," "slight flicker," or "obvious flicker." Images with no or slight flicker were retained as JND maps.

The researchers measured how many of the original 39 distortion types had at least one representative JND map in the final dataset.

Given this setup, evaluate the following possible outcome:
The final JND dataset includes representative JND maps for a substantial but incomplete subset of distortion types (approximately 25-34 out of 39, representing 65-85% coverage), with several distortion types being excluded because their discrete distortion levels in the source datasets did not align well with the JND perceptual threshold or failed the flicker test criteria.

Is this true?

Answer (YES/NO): YES